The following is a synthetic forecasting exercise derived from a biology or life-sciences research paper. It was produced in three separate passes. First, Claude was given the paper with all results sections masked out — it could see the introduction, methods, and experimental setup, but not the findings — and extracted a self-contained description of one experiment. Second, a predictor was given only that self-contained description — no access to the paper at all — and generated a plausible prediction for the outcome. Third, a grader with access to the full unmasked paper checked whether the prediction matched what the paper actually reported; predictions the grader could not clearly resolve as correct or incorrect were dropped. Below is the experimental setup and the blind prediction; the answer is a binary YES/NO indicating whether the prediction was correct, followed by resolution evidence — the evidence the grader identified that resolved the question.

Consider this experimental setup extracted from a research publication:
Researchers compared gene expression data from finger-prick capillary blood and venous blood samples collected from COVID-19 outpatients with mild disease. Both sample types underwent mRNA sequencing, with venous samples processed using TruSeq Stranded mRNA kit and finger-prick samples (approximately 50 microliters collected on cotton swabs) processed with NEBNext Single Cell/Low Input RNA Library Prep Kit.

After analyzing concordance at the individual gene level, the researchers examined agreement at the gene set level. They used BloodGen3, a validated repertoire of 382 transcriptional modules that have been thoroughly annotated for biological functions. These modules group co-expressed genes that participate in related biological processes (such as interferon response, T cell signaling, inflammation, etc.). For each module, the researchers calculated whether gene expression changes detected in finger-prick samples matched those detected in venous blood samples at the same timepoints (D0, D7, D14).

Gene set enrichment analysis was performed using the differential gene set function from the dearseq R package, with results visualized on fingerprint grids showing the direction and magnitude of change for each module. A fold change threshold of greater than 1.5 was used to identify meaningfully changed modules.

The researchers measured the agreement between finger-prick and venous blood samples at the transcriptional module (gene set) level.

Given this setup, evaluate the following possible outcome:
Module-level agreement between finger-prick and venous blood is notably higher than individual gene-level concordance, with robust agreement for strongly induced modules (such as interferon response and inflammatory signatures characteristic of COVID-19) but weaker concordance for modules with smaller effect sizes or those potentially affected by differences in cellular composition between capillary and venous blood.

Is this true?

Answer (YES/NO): NO